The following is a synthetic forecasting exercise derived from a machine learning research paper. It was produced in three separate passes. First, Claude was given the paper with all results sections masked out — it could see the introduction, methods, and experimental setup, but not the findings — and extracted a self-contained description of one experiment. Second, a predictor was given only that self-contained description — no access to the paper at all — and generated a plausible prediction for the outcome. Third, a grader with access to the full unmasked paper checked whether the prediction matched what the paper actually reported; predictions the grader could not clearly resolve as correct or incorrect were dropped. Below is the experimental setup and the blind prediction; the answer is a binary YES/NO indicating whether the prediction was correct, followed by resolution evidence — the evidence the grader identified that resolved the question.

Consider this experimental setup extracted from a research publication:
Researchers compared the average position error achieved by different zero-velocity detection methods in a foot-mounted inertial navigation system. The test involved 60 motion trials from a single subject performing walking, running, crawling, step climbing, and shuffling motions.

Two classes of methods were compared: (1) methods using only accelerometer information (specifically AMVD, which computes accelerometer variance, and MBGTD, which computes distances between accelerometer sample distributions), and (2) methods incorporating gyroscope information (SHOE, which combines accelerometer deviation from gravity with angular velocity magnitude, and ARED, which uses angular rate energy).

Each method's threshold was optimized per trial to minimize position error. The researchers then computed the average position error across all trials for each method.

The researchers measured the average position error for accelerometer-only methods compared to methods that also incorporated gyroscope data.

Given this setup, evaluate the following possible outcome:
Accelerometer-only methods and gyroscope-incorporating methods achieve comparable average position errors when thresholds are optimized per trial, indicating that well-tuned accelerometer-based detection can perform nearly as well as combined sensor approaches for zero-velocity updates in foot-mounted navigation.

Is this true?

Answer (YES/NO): NO